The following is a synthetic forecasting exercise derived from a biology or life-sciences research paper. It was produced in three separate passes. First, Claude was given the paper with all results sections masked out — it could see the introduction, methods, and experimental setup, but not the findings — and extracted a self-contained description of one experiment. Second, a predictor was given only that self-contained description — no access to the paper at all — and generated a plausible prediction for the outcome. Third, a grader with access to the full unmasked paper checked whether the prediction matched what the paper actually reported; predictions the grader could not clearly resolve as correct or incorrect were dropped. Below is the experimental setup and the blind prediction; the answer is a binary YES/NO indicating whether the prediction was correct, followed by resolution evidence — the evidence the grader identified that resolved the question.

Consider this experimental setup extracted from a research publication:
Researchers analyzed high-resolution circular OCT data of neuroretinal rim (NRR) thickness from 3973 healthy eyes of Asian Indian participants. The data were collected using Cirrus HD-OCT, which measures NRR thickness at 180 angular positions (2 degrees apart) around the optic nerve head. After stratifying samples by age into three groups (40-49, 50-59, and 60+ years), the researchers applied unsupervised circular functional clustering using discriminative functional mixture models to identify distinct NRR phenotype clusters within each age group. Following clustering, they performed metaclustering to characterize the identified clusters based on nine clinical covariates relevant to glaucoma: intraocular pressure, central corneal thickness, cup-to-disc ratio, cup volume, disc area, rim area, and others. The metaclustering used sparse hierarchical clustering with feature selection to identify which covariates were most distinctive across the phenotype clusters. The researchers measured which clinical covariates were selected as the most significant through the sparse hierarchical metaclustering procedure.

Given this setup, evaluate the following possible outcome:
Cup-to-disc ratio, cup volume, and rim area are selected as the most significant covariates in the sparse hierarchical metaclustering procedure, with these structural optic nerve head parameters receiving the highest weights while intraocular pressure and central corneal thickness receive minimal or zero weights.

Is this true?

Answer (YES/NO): NO